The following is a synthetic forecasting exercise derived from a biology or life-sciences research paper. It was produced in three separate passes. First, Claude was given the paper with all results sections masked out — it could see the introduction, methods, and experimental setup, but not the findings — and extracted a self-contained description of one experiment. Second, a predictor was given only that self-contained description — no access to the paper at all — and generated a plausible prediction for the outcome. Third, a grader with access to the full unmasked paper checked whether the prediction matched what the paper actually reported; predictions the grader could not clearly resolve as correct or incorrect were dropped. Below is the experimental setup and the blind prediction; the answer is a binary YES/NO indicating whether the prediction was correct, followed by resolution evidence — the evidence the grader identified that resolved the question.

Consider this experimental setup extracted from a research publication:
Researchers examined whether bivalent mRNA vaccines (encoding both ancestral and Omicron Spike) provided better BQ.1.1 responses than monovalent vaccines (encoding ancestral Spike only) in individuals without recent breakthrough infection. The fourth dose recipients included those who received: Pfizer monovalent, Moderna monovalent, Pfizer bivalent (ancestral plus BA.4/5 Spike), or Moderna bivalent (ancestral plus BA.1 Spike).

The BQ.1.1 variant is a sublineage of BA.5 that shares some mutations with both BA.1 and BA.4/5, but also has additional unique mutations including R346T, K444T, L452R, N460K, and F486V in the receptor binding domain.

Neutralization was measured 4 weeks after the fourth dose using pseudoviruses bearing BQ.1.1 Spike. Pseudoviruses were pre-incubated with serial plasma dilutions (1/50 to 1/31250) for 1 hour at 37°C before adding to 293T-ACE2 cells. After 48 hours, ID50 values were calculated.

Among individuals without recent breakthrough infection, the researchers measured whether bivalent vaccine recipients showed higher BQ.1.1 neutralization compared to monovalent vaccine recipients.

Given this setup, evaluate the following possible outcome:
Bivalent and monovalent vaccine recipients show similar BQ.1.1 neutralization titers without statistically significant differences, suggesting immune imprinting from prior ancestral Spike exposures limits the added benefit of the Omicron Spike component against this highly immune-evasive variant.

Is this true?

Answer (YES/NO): YES